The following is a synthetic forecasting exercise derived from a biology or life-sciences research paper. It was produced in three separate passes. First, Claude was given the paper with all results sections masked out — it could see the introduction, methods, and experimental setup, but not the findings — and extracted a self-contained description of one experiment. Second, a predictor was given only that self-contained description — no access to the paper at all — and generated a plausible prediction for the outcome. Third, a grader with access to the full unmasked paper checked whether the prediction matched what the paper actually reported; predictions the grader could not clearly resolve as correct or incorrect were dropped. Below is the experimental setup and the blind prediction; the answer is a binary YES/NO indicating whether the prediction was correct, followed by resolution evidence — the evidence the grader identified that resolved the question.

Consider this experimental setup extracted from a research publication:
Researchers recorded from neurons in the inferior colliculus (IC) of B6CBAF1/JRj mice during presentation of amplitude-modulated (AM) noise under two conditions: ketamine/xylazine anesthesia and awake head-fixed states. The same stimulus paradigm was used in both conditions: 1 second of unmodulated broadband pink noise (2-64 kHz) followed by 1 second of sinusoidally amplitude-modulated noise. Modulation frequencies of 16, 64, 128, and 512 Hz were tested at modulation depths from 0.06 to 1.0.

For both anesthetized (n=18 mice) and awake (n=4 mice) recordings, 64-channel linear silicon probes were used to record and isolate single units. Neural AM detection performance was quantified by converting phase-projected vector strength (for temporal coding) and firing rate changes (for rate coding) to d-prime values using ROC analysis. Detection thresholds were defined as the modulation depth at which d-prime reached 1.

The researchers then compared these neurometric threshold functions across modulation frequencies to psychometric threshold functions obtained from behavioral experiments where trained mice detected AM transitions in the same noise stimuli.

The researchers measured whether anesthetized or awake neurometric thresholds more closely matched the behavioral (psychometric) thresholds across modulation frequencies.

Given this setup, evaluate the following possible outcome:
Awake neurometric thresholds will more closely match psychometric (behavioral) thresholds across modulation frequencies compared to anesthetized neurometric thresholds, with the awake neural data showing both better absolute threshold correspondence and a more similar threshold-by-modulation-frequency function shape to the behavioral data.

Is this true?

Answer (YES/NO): YES